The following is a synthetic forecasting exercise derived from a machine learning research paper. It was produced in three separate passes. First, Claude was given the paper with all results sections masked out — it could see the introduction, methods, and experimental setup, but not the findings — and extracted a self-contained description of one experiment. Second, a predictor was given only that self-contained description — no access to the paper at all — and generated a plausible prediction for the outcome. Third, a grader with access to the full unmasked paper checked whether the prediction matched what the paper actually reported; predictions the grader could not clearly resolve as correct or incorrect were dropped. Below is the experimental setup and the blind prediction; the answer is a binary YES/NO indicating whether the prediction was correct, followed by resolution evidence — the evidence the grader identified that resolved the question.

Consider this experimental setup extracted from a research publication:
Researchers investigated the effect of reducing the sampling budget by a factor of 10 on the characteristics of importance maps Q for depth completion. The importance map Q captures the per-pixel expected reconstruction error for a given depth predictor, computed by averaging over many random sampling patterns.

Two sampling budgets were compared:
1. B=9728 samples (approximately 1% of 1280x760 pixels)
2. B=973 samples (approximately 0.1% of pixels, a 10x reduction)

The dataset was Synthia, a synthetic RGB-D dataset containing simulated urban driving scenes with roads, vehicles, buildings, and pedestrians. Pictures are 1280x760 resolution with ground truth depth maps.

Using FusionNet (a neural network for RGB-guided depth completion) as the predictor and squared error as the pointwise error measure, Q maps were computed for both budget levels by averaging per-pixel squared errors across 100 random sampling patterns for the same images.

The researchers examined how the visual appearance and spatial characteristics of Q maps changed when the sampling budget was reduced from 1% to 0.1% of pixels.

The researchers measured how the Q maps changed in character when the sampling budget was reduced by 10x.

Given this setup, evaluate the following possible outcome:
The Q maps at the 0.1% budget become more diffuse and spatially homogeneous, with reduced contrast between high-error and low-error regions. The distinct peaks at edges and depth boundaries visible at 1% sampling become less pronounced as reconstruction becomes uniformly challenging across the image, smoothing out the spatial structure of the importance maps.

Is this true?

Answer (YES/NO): YES